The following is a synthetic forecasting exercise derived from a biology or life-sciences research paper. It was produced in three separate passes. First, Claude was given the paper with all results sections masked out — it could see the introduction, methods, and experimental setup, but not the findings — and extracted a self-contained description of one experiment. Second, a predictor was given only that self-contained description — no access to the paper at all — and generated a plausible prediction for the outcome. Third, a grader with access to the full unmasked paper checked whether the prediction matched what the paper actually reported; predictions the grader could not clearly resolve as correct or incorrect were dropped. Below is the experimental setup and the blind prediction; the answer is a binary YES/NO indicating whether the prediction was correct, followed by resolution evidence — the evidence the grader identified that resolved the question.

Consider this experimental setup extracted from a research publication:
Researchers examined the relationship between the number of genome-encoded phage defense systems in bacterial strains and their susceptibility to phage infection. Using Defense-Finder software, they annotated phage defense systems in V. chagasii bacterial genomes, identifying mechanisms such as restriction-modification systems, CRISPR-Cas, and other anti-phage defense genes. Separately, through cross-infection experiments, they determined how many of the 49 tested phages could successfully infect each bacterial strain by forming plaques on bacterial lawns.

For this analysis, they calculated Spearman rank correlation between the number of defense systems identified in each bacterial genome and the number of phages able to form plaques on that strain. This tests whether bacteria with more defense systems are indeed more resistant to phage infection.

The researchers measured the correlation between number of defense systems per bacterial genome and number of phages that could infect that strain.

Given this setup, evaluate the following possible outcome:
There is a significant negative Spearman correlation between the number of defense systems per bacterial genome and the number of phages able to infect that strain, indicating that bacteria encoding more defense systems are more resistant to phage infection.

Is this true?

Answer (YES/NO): NO